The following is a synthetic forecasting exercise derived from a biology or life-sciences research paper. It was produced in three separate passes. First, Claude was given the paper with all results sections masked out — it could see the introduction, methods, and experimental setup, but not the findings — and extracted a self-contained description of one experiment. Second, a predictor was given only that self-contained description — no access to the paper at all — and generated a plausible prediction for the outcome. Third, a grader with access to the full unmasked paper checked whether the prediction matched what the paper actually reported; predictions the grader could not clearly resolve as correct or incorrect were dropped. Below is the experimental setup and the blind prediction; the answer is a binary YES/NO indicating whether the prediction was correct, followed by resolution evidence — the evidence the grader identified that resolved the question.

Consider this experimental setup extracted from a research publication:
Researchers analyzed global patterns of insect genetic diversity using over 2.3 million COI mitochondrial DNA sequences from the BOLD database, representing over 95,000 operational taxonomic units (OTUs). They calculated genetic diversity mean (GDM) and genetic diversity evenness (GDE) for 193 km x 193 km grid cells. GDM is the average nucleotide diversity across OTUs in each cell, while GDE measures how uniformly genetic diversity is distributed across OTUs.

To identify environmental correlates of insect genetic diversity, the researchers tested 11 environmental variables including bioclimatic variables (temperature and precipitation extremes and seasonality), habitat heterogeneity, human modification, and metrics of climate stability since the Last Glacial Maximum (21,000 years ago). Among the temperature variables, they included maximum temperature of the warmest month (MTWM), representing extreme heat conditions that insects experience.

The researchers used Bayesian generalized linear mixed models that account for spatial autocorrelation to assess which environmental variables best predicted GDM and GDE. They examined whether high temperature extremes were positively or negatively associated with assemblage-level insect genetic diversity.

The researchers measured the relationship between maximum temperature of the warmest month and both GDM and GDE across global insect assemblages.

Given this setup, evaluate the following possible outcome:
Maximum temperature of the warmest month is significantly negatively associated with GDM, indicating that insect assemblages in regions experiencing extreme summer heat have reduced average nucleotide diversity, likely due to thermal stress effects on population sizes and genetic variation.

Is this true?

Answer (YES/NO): NO